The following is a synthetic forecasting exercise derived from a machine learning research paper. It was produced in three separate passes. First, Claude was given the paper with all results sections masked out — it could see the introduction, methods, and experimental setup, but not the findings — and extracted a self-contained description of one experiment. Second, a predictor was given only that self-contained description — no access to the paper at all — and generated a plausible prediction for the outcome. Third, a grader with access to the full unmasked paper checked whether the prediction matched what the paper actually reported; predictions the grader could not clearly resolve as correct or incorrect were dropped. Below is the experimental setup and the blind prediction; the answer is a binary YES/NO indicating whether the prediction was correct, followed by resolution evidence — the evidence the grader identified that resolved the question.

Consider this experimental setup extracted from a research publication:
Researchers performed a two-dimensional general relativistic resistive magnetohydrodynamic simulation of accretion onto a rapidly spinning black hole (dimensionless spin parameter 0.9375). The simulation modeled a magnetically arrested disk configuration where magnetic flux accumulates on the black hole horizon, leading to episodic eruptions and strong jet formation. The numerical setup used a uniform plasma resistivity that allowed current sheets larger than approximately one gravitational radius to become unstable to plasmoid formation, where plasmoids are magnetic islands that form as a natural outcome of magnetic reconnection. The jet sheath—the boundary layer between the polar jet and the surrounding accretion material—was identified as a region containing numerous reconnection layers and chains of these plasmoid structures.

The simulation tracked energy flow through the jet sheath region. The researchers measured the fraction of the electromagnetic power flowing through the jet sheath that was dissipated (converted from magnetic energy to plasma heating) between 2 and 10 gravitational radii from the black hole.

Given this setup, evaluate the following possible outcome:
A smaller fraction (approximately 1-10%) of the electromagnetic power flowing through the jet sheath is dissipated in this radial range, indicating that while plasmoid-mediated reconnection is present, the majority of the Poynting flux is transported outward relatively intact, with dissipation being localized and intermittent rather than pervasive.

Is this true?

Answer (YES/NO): NO